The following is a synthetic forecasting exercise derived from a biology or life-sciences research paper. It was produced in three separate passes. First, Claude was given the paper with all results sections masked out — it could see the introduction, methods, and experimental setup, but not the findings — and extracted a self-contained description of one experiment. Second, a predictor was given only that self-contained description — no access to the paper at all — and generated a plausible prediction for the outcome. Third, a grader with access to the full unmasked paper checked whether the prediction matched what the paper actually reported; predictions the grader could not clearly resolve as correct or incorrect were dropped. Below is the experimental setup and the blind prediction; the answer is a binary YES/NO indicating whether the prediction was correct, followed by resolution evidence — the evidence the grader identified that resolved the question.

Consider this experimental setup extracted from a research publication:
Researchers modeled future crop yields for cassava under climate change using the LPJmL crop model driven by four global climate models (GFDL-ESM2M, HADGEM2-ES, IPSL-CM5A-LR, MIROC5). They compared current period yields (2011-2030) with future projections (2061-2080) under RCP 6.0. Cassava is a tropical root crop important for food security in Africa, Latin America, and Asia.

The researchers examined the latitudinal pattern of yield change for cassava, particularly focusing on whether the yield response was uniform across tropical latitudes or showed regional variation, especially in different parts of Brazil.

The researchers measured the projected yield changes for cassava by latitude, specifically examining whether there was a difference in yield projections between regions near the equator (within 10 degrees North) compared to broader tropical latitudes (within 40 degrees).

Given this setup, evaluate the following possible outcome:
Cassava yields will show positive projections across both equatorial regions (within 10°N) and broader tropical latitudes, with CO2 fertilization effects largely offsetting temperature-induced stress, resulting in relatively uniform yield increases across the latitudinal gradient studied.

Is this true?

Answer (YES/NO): NO